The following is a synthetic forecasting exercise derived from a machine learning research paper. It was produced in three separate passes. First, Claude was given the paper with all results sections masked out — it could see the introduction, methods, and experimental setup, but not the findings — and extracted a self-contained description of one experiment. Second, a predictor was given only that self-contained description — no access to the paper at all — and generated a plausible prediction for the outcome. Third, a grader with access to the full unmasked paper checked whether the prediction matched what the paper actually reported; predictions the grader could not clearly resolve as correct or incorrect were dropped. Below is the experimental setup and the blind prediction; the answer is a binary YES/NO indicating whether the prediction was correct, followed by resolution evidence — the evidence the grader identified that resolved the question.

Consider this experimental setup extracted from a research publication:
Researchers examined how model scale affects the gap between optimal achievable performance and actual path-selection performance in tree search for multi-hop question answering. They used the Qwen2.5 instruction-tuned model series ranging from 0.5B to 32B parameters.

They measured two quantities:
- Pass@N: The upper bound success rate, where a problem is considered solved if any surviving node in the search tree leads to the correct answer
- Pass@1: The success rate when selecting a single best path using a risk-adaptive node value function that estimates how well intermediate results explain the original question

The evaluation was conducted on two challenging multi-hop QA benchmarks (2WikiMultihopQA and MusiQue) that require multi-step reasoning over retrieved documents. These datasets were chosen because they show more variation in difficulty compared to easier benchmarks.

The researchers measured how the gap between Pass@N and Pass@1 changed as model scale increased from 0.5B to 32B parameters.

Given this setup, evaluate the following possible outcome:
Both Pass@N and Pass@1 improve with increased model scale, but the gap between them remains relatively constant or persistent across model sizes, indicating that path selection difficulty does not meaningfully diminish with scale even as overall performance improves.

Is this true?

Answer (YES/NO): NO